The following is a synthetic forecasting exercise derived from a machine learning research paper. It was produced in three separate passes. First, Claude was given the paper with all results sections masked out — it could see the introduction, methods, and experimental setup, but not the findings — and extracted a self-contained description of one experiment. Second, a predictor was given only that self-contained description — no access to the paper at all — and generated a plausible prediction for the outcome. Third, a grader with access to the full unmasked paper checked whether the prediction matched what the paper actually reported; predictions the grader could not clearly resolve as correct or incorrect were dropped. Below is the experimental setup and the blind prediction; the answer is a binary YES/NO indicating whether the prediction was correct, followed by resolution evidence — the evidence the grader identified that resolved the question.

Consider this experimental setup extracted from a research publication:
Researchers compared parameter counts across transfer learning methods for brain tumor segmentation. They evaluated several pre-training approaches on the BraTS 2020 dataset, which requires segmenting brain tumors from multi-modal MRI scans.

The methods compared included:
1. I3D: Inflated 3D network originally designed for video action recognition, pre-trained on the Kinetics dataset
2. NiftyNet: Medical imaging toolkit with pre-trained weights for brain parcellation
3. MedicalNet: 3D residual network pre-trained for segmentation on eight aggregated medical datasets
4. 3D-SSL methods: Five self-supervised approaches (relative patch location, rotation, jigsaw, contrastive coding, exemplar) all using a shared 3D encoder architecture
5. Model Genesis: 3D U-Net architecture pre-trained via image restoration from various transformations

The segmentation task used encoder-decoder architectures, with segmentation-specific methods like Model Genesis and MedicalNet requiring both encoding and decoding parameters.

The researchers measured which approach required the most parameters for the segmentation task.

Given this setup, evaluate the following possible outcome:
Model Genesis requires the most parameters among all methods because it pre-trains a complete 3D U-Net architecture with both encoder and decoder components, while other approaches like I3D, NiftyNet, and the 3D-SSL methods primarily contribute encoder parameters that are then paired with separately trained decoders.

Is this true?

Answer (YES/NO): NO